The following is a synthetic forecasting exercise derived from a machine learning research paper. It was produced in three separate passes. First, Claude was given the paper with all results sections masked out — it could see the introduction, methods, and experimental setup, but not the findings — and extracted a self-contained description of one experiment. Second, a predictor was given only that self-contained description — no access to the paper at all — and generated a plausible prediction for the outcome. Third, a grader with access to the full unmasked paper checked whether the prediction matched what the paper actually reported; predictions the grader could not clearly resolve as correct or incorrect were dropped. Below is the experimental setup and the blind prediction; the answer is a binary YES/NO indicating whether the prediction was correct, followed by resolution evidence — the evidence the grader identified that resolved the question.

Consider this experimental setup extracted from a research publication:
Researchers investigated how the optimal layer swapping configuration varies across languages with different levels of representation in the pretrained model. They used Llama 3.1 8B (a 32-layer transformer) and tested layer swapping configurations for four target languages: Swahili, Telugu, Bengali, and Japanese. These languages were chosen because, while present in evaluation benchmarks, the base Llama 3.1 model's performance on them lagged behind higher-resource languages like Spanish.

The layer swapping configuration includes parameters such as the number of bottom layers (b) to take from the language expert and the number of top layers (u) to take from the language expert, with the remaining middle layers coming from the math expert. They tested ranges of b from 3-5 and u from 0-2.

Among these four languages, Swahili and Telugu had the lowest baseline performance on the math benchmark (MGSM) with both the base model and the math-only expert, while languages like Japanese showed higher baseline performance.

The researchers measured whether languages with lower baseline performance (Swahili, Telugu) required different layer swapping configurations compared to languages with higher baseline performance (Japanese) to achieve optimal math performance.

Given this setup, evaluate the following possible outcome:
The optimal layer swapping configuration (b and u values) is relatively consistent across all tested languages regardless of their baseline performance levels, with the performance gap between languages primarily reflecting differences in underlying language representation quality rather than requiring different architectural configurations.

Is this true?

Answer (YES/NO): NO